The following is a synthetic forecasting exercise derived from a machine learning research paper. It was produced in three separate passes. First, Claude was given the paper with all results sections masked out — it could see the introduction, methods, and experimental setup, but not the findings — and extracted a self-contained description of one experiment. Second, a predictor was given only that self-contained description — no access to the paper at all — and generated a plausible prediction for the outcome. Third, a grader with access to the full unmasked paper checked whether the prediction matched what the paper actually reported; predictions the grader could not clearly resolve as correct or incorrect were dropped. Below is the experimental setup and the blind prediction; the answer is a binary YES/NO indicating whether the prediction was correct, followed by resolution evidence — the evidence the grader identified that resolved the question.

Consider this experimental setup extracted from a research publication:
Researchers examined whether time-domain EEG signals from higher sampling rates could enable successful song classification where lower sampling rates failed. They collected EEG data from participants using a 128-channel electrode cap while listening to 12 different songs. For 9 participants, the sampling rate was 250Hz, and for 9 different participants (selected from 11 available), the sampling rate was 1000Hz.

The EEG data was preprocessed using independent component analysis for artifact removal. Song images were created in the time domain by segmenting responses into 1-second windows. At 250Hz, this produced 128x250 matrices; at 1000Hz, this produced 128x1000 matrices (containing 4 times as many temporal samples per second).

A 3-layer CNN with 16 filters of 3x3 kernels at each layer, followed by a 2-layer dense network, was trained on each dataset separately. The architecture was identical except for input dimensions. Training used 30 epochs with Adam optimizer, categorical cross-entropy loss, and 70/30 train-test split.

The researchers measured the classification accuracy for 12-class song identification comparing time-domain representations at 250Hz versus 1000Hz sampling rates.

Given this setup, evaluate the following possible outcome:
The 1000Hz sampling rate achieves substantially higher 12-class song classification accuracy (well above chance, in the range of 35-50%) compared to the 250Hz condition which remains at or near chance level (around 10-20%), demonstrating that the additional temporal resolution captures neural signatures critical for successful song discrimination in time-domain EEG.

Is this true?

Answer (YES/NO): NO